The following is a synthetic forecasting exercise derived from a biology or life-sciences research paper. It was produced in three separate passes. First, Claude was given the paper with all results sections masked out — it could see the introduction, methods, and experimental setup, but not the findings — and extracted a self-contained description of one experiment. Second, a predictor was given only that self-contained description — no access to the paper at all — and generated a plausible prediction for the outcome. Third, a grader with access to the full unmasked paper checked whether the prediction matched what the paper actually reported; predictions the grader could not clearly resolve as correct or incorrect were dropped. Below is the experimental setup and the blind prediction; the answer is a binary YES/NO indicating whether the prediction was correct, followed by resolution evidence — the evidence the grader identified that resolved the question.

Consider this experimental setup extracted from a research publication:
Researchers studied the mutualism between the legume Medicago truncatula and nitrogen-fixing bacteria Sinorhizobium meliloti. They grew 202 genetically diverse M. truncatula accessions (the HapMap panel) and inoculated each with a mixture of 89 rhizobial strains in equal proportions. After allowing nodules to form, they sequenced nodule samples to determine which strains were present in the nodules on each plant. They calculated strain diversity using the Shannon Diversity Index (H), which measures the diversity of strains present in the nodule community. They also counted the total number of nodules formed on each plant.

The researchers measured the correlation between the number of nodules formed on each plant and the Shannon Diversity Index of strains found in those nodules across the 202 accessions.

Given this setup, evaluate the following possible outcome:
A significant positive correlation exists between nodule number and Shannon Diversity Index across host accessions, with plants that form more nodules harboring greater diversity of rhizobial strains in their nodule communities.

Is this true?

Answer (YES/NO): YES